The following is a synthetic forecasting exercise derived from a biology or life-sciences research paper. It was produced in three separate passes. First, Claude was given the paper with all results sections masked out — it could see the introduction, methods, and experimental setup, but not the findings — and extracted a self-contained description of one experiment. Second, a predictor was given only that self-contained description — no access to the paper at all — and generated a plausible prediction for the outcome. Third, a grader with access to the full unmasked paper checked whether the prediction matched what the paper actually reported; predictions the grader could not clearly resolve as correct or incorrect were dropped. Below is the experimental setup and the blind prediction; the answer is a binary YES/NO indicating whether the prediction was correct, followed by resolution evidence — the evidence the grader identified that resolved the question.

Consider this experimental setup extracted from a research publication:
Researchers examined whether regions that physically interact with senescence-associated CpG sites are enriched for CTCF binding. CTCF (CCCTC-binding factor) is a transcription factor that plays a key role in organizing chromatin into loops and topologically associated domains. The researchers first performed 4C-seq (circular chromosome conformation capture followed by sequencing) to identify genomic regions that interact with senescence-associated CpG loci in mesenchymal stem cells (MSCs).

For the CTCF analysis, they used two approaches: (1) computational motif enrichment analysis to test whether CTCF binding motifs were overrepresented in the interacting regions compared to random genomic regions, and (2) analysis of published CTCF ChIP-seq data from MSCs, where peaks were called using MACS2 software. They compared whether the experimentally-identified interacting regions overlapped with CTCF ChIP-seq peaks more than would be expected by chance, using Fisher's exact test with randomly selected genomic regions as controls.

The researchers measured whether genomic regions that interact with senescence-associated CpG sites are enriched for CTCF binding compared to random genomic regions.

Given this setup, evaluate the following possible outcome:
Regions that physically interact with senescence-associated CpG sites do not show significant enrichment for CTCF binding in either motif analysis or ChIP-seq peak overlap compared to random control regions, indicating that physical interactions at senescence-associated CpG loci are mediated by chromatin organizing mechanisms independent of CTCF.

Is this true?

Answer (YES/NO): NO